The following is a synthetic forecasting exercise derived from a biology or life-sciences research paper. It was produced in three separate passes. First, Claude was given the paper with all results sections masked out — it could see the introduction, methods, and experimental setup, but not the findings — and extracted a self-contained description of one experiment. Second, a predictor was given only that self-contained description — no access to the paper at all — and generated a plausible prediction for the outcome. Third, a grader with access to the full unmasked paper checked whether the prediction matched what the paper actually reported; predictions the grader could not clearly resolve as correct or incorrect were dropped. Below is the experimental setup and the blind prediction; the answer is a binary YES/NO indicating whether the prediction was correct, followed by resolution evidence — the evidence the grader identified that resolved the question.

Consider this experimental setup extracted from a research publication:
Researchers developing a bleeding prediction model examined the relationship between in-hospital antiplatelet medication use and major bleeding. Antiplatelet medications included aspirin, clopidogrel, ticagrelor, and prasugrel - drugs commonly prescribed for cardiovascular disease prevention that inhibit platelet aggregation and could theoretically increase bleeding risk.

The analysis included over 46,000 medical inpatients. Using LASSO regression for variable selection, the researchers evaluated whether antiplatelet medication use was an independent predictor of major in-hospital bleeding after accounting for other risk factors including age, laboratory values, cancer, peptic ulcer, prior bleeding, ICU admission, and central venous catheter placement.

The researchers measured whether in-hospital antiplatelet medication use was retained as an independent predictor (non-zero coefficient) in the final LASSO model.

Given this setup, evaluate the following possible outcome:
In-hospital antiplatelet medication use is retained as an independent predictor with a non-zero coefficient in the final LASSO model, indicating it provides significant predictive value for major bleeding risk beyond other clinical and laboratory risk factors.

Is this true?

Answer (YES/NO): YES